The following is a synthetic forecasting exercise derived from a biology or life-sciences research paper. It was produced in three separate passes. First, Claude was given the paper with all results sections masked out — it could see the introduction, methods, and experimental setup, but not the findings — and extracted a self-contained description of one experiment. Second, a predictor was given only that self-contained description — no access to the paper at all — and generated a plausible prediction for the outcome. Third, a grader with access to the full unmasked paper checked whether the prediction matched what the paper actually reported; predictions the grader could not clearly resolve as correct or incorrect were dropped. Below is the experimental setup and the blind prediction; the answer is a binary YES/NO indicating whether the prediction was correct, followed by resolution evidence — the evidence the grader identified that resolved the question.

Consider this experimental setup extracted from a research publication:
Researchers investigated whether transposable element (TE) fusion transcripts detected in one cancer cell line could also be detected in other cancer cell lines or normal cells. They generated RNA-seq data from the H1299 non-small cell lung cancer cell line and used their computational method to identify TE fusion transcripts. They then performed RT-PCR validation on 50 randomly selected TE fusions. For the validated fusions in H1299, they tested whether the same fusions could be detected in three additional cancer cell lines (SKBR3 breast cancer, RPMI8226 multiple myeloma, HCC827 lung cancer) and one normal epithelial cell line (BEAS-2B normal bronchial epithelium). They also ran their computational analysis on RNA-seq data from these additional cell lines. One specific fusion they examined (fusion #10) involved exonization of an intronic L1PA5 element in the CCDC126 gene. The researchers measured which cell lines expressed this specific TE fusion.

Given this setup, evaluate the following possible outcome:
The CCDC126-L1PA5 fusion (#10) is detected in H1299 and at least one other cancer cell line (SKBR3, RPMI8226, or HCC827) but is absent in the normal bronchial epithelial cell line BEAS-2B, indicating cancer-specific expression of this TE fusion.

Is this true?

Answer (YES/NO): YES